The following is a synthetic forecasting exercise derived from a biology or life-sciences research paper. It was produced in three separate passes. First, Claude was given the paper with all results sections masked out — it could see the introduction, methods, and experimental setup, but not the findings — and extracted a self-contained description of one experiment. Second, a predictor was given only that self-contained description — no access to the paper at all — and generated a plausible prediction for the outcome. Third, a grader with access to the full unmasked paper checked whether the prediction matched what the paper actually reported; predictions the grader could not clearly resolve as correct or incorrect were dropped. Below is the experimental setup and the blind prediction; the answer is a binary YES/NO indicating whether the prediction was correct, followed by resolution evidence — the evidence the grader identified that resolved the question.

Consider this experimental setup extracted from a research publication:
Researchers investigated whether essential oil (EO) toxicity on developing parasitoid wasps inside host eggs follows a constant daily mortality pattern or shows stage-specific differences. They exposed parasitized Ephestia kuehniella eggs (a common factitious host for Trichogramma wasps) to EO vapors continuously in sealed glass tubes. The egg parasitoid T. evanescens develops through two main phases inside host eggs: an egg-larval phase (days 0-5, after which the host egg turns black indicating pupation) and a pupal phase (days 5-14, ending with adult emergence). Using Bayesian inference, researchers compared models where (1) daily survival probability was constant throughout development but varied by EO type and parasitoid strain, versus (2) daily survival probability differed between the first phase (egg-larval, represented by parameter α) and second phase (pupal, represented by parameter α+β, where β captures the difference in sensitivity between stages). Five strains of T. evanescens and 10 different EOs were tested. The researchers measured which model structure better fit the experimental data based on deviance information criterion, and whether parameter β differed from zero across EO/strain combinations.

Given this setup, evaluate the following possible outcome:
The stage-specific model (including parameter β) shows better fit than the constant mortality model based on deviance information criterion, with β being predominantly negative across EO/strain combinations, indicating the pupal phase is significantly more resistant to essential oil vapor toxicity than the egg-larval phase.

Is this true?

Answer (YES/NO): NO